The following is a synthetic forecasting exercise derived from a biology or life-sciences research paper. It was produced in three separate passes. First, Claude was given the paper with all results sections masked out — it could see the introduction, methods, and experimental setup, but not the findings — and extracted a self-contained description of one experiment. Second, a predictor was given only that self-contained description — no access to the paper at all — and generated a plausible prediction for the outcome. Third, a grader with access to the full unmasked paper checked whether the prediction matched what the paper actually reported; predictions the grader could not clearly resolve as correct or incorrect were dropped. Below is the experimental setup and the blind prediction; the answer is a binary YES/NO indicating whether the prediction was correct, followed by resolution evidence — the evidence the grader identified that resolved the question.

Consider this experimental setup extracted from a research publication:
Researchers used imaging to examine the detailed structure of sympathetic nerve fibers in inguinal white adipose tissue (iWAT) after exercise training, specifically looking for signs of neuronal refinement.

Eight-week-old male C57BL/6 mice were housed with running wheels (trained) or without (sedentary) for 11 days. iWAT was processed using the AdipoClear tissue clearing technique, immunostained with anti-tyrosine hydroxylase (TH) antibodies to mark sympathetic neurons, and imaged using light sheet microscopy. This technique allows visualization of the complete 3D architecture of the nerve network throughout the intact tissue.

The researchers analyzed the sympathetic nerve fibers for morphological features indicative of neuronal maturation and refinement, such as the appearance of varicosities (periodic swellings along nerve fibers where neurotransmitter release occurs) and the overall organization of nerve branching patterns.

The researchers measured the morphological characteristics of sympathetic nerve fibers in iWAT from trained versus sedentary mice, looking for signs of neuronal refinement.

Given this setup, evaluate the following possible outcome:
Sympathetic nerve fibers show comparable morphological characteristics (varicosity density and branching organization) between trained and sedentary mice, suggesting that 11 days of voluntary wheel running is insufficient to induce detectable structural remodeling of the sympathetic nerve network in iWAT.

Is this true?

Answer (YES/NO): NO